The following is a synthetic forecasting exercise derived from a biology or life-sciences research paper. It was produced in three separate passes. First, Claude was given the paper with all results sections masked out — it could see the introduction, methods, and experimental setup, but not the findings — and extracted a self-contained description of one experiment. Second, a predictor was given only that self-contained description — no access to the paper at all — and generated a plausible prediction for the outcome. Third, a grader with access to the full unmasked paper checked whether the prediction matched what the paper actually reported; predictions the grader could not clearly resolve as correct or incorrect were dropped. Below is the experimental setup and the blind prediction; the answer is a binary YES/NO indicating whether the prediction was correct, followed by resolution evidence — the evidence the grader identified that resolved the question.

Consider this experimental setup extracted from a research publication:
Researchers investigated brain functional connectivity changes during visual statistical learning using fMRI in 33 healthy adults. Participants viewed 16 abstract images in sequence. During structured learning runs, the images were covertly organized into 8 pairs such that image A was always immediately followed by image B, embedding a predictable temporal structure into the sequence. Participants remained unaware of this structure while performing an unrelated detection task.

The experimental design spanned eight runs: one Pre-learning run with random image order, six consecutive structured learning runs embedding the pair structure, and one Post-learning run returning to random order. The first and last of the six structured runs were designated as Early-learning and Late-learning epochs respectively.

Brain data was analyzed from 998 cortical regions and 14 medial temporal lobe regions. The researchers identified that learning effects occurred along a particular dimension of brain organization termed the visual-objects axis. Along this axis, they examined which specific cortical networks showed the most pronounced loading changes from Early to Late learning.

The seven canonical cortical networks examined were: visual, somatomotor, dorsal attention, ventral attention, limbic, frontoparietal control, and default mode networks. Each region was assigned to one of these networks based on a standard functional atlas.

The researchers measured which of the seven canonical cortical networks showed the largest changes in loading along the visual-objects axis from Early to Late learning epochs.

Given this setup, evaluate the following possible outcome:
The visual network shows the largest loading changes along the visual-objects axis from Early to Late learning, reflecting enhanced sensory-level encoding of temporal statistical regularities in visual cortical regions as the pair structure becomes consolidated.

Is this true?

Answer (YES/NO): YES